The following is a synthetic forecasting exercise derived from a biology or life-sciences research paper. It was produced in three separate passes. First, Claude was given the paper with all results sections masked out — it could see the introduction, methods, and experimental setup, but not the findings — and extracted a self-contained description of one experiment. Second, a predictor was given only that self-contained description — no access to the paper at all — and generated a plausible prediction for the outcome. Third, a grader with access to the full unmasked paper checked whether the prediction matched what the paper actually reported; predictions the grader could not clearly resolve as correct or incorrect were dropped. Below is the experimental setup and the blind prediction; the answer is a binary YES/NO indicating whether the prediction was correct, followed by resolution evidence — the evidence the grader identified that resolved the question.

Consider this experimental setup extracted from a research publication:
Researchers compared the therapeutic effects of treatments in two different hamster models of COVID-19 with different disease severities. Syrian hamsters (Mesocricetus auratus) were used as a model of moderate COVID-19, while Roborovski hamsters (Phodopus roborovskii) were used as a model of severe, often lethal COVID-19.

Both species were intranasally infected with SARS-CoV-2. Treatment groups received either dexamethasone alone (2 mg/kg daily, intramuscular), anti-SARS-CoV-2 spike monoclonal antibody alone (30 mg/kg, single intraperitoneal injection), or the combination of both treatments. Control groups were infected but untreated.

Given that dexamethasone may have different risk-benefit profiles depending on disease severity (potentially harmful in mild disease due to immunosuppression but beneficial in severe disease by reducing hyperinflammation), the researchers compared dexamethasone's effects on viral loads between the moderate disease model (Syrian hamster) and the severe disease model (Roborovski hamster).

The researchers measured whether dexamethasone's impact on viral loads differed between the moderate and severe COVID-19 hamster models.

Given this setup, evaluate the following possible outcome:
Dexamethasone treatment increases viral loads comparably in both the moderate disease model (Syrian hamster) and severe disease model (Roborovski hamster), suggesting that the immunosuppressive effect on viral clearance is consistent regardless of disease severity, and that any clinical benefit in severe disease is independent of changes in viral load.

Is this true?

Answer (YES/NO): NO